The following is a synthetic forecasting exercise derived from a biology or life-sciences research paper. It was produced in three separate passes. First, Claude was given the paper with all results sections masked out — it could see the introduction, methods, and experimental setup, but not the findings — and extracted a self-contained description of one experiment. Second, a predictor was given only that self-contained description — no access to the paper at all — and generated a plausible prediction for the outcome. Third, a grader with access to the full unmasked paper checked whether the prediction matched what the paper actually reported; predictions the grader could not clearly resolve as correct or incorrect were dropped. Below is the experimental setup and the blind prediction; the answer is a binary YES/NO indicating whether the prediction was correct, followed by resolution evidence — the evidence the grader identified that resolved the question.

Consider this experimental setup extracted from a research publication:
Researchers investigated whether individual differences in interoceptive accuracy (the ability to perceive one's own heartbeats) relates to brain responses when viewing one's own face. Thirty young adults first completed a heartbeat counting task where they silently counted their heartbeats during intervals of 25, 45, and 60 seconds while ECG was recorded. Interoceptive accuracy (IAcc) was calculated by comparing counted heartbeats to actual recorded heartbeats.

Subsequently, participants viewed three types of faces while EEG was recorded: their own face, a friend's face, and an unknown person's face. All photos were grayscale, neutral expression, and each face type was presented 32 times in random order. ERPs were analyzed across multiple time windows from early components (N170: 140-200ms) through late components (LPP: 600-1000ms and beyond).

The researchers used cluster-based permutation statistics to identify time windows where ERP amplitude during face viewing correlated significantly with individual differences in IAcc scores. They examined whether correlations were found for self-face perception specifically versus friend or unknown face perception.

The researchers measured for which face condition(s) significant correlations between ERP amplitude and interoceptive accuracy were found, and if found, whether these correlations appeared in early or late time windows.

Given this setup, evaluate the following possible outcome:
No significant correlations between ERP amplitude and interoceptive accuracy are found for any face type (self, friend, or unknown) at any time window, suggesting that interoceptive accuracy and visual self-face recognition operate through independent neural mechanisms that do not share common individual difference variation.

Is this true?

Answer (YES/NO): NO